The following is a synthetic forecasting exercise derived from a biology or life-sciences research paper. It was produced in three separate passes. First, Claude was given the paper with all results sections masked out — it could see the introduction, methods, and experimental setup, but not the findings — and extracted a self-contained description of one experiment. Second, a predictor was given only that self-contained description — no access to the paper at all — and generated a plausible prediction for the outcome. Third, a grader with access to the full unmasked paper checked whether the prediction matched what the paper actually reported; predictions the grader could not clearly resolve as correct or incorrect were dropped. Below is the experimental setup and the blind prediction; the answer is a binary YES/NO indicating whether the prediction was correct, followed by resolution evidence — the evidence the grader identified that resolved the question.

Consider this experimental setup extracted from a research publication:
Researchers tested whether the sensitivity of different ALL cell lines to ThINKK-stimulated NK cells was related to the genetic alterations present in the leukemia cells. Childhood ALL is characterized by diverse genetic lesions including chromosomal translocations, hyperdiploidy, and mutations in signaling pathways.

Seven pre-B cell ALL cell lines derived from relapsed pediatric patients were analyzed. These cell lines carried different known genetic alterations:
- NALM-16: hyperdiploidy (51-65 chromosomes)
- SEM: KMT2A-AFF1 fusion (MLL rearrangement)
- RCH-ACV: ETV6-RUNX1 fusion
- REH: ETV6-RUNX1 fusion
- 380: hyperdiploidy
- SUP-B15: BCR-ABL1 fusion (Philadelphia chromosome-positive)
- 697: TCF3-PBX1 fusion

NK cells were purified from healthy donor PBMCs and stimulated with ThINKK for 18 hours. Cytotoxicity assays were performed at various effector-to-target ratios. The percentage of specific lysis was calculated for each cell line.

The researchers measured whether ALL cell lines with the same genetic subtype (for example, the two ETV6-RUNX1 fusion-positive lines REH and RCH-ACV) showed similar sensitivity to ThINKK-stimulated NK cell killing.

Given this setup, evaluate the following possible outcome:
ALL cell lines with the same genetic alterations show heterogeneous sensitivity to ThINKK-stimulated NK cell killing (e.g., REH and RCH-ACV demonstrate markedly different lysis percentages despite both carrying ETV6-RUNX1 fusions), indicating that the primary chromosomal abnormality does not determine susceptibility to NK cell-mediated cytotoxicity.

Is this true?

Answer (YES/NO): NO